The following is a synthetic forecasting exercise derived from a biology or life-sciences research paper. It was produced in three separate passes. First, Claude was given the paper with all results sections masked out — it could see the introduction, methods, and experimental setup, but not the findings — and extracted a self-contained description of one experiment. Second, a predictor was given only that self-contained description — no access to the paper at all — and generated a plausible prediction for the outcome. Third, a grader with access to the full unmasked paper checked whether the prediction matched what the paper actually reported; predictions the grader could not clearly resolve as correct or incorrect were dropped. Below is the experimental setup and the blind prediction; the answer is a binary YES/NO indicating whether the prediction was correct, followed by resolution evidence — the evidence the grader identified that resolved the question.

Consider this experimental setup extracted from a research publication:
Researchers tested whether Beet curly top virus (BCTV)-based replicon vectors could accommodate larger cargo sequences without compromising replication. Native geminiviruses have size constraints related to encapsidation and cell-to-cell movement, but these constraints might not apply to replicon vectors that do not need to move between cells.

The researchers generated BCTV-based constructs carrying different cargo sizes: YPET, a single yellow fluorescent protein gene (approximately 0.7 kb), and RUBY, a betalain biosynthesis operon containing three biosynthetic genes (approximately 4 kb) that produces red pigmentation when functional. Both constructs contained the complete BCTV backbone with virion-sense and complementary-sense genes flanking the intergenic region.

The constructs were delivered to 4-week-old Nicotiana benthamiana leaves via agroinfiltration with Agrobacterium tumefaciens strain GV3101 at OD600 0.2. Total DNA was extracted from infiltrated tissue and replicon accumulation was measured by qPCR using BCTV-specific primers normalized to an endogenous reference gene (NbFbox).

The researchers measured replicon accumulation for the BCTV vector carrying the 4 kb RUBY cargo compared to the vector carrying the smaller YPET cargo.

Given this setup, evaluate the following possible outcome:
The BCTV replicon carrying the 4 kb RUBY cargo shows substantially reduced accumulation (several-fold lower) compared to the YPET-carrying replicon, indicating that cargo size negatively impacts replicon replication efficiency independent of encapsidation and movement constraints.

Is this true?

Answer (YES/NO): NO